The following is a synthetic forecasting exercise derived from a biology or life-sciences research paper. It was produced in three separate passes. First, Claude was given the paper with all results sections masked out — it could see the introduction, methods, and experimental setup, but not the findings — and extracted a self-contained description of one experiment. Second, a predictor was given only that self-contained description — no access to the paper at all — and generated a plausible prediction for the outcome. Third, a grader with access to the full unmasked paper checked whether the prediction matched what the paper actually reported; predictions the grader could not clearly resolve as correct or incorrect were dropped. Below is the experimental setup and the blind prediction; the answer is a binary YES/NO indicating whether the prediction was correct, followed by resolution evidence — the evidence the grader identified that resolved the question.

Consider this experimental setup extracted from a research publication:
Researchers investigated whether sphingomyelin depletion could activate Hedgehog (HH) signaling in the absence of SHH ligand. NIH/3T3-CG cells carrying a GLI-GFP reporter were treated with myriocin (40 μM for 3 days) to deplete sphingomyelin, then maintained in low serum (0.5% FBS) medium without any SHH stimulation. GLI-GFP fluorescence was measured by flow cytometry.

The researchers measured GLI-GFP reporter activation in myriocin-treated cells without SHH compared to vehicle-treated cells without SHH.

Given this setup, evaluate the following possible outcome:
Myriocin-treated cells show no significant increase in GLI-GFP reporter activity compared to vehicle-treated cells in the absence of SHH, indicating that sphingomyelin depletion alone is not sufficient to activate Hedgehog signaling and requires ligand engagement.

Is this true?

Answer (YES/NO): YES